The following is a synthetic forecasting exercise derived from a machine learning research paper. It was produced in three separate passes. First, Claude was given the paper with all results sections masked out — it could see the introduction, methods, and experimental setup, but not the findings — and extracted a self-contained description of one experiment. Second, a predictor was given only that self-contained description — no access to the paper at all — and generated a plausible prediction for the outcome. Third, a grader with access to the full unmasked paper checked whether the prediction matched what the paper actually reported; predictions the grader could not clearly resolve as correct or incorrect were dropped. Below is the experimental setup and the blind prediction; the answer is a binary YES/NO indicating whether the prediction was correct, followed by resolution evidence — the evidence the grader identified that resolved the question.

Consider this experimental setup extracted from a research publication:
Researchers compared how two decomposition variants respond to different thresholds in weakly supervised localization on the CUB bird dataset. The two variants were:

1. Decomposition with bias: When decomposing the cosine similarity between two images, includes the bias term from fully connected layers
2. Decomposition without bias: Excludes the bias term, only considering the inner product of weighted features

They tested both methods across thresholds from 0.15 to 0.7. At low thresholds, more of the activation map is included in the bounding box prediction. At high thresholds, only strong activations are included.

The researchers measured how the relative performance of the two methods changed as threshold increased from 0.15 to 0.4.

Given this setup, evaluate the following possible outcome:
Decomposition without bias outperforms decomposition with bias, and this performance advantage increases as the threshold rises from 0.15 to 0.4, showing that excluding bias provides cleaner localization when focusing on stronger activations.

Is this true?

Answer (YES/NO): NO